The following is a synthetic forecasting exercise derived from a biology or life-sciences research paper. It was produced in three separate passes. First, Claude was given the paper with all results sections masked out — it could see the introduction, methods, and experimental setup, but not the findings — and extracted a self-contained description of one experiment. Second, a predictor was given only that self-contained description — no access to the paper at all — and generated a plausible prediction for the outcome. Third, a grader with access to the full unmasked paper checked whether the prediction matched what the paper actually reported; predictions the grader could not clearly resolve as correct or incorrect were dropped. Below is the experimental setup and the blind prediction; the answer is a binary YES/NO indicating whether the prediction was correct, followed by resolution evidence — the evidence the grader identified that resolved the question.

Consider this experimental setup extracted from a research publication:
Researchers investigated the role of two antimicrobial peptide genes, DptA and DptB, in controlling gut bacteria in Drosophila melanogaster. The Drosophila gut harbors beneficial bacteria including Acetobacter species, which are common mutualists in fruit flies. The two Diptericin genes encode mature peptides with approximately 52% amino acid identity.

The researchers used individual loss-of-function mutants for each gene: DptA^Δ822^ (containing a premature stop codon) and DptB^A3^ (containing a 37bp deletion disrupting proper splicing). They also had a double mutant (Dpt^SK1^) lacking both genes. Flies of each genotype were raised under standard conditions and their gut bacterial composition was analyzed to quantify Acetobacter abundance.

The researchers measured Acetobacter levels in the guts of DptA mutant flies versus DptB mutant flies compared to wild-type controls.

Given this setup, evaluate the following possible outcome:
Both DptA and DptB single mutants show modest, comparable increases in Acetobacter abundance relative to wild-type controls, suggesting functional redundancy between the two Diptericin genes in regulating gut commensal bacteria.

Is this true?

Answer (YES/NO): NO